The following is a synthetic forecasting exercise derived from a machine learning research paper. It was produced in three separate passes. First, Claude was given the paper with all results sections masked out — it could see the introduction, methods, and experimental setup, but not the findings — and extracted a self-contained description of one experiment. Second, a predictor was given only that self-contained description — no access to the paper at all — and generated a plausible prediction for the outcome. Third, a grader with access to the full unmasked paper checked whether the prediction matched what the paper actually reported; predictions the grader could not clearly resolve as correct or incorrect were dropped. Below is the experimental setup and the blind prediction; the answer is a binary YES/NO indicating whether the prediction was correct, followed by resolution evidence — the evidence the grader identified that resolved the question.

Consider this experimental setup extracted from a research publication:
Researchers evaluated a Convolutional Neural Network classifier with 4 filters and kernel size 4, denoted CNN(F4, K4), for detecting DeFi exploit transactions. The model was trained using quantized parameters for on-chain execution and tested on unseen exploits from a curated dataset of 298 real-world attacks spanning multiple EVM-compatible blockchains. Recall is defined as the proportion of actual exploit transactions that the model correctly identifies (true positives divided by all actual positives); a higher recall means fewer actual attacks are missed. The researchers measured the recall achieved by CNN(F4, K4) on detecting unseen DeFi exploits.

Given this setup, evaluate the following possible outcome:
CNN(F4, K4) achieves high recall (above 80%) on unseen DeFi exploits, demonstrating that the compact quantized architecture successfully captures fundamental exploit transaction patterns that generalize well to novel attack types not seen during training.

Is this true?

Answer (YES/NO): YES